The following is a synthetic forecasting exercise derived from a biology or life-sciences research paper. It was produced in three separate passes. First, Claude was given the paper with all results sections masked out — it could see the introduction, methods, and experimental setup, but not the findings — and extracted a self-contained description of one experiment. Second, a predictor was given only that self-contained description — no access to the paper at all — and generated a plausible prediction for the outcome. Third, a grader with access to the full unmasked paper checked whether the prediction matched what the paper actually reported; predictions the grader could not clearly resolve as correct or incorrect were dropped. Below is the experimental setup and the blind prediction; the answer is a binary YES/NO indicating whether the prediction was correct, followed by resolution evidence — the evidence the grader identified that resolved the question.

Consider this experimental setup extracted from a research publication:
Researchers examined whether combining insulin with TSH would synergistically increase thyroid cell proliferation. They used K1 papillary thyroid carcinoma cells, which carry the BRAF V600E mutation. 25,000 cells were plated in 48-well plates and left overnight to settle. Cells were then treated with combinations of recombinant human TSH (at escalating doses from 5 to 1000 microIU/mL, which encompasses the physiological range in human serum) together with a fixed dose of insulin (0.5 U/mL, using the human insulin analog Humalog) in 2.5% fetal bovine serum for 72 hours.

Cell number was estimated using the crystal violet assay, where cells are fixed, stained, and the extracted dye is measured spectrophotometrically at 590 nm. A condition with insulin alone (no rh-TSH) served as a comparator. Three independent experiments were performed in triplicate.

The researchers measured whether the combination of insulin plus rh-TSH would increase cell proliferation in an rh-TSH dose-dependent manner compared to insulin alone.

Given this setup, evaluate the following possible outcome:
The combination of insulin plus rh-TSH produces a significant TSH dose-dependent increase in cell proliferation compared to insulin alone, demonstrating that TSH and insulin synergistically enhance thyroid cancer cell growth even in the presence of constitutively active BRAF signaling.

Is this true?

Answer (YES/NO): NO